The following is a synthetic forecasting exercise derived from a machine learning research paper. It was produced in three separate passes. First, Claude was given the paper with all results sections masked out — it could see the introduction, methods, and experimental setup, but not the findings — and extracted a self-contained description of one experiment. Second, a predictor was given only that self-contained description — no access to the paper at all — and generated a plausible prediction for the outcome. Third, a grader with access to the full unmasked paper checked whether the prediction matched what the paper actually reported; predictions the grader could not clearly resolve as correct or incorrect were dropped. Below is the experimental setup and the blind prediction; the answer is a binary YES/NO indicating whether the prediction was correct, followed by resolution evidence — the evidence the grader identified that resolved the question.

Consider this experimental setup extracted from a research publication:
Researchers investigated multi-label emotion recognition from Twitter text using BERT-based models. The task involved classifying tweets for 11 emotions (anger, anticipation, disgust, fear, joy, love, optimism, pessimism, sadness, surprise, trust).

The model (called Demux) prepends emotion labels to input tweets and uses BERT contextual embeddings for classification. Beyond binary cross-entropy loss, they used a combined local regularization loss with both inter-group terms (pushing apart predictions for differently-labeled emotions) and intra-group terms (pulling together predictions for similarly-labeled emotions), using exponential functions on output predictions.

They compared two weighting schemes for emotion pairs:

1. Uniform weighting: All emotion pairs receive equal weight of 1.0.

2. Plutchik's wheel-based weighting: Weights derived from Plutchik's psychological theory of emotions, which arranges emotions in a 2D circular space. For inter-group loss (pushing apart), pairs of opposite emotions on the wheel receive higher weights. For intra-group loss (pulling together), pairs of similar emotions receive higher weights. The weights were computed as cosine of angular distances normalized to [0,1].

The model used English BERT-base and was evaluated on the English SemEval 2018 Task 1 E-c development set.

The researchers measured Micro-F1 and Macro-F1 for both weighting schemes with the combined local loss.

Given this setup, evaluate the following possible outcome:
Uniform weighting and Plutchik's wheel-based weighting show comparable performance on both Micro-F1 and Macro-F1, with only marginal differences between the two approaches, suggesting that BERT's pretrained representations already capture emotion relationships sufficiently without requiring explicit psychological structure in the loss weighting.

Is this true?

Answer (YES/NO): YES